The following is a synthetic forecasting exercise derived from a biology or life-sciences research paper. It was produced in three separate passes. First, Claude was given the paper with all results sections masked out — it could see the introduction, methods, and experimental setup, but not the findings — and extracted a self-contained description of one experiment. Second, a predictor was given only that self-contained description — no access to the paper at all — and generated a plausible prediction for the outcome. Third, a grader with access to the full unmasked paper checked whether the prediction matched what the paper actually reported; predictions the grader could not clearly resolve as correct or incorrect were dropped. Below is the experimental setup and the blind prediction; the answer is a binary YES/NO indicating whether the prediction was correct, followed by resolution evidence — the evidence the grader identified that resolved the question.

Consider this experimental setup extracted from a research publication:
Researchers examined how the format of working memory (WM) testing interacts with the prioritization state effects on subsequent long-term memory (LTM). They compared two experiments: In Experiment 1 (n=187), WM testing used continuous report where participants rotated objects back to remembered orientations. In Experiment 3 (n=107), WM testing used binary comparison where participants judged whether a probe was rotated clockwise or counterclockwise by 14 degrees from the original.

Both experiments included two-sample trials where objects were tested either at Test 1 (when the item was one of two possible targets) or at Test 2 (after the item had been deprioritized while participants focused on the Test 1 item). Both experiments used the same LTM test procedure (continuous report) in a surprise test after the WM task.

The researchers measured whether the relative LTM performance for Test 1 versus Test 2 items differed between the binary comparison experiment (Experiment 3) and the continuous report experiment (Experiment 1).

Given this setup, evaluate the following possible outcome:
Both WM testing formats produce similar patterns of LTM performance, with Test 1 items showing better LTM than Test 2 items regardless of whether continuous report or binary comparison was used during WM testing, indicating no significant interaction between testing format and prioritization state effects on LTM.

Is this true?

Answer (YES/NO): NO